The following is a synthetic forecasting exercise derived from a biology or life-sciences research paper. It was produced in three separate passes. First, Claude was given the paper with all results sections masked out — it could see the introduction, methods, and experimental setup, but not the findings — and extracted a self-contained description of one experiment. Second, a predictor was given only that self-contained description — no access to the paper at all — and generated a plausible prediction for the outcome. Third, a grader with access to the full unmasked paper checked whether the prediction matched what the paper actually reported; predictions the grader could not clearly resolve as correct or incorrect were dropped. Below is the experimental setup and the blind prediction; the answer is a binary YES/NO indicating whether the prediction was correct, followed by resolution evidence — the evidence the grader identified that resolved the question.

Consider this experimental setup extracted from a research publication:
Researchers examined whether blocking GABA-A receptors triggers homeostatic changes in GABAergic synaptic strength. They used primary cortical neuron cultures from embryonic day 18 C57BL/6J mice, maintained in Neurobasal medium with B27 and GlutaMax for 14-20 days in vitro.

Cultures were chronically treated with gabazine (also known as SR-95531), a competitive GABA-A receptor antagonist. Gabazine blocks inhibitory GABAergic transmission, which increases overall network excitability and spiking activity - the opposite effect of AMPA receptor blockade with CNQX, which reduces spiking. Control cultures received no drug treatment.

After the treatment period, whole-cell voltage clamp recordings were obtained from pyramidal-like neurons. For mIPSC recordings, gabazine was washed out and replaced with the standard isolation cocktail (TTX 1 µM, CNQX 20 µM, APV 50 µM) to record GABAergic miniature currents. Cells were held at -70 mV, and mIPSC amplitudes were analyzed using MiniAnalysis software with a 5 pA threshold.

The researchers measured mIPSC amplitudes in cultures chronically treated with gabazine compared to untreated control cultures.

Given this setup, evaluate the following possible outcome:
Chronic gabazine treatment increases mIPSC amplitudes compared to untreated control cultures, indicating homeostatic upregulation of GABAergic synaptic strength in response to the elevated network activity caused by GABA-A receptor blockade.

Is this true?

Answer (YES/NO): YES